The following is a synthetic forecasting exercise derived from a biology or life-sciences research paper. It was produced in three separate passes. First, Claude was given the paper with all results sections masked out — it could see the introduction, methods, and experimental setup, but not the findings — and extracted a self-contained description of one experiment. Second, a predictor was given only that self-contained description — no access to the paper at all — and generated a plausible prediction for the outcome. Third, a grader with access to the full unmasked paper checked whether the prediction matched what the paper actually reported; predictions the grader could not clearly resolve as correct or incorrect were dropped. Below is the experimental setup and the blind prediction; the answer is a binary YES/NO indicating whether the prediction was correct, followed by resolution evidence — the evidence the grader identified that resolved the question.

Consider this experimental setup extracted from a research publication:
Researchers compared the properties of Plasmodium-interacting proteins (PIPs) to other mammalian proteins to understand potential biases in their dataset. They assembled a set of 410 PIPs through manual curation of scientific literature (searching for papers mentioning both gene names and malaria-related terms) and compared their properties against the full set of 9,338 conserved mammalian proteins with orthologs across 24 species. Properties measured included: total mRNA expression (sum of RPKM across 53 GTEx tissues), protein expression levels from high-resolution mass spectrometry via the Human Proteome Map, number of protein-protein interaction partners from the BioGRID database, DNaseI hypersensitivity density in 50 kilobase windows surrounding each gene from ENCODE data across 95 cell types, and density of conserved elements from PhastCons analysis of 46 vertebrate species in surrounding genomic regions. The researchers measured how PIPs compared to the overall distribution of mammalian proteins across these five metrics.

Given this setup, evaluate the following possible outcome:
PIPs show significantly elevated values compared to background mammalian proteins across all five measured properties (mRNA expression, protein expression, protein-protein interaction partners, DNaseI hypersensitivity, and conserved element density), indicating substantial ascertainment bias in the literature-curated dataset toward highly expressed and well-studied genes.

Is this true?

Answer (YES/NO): NO